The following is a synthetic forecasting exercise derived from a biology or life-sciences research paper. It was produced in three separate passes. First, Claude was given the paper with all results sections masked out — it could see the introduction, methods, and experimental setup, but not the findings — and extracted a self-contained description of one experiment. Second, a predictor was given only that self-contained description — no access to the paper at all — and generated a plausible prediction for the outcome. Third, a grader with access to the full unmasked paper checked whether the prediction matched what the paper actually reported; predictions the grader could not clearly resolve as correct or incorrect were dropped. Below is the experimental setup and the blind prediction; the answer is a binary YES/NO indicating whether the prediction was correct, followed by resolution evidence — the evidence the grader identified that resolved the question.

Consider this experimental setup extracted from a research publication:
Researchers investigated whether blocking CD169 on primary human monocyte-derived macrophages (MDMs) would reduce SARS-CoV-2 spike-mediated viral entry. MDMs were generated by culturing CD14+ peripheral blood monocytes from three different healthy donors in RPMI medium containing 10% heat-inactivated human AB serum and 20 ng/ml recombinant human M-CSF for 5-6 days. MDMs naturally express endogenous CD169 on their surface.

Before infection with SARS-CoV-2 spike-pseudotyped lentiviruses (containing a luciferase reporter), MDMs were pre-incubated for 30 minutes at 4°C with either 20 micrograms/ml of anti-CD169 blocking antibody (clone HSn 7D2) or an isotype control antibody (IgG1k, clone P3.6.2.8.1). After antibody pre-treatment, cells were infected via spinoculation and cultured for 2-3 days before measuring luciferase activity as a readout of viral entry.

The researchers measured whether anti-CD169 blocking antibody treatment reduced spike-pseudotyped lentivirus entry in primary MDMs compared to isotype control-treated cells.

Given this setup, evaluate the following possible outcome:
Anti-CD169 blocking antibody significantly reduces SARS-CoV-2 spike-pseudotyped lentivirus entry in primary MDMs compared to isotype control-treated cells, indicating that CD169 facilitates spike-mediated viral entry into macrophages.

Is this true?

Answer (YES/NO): YES